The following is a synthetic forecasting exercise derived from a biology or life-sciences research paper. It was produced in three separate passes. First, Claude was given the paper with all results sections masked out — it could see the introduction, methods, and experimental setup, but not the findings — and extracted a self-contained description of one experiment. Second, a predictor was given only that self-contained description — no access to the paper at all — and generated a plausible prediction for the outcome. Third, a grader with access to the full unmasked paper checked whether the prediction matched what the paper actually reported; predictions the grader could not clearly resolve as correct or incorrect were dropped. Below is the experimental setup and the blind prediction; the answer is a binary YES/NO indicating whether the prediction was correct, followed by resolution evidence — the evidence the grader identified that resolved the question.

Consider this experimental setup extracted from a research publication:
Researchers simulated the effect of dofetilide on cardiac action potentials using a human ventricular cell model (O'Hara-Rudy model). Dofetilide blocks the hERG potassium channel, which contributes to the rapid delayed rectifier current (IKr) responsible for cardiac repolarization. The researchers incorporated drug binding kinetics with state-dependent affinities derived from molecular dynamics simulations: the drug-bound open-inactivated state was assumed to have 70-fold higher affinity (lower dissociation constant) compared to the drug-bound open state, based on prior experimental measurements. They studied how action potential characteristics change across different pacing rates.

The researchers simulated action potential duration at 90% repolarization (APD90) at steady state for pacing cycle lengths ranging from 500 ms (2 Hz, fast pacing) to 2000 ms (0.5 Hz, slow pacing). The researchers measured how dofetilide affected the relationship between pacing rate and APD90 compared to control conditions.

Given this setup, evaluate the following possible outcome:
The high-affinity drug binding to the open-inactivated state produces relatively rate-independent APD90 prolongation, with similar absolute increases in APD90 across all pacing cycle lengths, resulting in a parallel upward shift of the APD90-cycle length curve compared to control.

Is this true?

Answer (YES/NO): NO